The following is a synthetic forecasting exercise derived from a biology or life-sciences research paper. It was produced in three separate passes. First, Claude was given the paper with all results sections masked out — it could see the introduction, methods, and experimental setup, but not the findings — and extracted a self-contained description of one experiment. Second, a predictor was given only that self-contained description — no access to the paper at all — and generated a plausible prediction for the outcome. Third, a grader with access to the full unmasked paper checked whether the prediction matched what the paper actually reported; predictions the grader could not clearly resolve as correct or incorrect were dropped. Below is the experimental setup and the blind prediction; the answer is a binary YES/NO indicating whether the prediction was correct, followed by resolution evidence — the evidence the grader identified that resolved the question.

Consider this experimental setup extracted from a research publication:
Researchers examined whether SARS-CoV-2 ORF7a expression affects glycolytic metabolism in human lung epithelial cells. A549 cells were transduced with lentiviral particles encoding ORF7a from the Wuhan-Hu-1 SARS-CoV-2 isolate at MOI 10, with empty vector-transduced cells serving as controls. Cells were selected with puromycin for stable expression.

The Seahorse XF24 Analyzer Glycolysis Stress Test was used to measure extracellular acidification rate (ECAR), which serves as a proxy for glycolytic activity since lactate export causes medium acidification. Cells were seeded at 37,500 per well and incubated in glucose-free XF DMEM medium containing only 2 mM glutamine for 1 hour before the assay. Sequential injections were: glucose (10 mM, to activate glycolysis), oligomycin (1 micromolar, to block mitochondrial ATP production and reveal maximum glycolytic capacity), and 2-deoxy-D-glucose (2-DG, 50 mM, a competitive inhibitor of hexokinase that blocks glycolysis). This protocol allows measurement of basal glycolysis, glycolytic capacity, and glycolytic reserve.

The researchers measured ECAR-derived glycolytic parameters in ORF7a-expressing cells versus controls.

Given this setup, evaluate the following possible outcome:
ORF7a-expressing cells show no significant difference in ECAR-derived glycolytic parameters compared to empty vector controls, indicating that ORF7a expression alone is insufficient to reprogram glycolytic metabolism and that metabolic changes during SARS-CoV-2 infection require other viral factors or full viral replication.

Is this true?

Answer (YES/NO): NO